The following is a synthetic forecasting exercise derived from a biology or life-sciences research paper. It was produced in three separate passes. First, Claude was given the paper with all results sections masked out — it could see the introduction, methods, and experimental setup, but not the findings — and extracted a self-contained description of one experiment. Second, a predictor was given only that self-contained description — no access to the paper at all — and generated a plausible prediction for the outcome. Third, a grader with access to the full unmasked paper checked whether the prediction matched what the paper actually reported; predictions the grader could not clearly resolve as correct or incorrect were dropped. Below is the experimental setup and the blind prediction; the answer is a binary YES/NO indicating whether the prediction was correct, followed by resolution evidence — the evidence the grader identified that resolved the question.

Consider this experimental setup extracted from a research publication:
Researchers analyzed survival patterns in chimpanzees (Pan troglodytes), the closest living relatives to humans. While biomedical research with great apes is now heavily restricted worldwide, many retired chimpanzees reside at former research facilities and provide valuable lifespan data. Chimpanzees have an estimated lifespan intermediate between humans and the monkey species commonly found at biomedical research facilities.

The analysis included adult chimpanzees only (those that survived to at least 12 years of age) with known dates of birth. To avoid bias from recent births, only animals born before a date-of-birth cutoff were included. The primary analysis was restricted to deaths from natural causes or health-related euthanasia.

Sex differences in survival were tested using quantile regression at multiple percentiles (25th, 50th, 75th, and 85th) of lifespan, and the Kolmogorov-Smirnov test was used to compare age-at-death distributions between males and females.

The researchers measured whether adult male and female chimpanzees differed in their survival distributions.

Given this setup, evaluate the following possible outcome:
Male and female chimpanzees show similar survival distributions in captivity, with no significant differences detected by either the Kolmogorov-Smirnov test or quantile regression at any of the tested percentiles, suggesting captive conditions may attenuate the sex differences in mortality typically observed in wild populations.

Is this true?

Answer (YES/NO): NO